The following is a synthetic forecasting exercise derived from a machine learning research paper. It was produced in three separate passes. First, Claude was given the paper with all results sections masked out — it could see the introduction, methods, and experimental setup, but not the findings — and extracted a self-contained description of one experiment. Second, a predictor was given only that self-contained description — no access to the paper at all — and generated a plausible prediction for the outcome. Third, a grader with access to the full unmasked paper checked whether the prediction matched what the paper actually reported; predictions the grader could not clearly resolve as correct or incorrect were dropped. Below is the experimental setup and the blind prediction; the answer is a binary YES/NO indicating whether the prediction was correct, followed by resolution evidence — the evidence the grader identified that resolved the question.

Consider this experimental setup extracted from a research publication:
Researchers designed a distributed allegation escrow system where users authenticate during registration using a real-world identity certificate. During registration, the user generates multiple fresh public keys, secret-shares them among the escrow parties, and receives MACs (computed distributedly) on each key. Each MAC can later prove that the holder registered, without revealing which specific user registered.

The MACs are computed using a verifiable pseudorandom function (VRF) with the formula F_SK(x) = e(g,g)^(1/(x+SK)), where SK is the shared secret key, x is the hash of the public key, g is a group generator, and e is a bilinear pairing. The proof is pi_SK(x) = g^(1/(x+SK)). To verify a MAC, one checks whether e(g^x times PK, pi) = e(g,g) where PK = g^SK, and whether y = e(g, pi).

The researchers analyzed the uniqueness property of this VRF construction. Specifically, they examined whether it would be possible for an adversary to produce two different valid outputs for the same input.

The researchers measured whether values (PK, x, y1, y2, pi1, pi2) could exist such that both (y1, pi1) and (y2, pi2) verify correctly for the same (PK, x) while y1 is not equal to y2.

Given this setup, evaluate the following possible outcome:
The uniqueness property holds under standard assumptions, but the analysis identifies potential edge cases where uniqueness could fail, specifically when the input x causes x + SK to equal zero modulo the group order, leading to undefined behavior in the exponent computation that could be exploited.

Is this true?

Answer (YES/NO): NO